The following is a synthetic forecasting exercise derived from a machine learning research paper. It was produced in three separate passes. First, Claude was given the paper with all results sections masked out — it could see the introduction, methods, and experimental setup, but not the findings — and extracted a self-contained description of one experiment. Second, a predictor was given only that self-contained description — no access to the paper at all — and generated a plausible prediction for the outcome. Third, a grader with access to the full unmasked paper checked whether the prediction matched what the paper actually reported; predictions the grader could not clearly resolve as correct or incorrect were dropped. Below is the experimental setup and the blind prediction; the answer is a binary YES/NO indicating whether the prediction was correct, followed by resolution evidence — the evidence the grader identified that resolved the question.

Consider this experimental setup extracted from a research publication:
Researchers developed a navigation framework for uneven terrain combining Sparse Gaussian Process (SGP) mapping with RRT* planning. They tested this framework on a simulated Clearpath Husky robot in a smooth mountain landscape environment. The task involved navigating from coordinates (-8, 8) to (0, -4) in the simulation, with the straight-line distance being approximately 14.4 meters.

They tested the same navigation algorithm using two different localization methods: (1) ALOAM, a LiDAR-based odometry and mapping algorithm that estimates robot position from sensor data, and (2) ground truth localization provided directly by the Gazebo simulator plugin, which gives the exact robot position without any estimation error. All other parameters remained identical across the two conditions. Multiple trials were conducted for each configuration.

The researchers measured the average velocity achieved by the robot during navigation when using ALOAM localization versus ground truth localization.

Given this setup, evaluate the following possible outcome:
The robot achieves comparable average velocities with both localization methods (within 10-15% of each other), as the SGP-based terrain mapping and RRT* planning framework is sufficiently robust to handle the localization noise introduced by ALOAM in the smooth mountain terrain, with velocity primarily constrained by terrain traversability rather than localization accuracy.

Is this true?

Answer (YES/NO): NO